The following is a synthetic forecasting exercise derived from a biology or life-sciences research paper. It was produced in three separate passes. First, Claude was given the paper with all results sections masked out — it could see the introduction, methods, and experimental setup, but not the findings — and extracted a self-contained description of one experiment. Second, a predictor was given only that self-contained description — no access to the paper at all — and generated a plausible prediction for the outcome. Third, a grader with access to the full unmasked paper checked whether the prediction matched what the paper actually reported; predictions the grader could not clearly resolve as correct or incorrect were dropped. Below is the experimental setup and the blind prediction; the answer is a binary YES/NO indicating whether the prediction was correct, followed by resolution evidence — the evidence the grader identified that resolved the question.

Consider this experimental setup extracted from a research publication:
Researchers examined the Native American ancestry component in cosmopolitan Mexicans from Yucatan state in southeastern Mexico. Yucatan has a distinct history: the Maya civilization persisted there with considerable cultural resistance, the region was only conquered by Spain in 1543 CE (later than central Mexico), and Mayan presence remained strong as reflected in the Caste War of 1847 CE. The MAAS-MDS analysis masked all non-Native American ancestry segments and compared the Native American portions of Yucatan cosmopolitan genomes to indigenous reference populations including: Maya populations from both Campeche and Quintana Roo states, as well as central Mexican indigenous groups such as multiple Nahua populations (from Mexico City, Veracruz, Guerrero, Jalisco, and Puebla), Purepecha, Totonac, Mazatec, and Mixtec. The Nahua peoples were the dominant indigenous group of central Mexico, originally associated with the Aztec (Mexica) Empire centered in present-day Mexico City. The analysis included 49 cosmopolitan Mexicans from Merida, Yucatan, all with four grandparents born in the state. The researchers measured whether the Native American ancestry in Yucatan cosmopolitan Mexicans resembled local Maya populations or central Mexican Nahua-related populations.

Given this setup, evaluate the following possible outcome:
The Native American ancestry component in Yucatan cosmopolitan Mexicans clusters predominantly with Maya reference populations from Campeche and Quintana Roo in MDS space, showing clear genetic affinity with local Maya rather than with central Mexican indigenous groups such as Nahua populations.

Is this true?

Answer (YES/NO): YES